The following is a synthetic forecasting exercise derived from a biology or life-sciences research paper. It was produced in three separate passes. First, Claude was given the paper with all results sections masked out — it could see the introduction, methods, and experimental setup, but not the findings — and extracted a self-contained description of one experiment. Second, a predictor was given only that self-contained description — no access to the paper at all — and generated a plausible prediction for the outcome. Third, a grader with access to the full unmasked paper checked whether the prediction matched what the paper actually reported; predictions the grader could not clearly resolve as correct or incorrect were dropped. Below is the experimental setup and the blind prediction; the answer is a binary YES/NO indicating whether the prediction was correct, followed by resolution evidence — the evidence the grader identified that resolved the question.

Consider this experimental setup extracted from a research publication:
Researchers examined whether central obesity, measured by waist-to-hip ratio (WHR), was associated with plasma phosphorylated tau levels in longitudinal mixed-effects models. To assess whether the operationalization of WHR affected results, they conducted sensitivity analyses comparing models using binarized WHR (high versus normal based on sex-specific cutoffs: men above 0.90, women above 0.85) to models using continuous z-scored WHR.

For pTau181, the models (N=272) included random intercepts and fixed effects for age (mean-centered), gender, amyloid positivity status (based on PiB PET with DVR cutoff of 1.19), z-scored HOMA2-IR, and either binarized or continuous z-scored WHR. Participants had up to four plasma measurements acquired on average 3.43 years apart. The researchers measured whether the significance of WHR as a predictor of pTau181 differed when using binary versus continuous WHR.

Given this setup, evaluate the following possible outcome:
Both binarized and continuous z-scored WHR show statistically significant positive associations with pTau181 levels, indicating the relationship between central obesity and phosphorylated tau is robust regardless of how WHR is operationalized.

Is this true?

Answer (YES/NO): NO